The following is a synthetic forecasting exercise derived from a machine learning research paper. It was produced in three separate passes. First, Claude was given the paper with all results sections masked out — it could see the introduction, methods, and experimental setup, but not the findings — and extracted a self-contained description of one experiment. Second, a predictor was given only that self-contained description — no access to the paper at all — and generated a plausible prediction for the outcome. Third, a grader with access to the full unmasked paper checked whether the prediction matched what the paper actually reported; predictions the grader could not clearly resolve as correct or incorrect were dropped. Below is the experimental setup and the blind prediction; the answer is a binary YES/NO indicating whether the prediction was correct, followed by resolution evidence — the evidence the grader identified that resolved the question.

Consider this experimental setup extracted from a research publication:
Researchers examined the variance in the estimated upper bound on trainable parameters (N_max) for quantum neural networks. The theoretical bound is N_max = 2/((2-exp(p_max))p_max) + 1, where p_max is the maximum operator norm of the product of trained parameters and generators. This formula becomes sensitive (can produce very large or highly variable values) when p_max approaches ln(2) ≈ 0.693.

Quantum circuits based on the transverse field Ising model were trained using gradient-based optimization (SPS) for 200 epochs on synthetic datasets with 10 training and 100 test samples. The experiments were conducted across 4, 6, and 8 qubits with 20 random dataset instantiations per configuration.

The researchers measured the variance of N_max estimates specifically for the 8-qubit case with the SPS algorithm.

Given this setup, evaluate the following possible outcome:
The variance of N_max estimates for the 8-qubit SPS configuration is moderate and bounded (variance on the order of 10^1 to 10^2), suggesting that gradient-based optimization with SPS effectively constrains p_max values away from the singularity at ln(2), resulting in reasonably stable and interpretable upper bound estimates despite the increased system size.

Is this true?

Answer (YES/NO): NO